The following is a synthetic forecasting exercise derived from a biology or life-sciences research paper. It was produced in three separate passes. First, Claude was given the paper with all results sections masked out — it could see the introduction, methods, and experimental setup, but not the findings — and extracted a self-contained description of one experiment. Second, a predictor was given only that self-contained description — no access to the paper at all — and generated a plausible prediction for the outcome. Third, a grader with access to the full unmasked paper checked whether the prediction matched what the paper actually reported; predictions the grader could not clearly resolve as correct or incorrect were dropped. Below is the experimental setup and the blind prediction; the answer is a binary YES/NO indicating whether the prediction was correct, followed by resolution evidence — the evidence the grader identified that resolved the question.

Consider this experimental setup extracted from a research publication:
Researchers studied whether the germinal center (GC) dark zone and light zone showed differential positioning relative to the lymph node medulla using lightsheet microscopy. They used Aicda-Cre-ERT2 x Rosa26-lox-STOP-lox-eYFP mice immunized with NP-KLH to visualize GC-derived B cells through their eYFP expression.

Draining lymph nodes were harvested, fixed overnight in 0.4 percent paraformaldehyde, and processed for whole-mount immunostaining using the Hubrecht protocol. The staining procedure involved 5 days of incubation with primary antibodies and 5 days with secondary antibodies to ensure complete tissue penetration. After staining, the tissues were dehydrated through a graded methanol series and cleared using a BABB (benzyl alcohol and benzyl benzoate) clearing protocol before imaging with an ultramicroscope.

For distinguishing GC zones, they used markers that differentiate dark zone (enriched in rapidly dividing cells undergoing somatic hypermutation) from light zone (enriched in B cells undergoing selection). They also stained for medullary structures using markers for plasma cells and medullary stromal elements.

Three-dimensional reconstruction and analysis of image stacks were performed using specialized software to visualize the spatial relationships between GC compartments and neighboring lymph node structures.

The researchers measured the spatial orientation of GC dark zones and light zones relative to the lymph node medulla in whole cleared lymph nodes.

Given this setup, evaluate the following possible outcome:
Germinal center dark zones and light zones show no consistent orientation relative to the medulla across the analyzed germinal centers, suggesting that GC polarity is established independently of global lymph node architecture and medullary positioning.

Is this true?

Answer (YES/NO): NO